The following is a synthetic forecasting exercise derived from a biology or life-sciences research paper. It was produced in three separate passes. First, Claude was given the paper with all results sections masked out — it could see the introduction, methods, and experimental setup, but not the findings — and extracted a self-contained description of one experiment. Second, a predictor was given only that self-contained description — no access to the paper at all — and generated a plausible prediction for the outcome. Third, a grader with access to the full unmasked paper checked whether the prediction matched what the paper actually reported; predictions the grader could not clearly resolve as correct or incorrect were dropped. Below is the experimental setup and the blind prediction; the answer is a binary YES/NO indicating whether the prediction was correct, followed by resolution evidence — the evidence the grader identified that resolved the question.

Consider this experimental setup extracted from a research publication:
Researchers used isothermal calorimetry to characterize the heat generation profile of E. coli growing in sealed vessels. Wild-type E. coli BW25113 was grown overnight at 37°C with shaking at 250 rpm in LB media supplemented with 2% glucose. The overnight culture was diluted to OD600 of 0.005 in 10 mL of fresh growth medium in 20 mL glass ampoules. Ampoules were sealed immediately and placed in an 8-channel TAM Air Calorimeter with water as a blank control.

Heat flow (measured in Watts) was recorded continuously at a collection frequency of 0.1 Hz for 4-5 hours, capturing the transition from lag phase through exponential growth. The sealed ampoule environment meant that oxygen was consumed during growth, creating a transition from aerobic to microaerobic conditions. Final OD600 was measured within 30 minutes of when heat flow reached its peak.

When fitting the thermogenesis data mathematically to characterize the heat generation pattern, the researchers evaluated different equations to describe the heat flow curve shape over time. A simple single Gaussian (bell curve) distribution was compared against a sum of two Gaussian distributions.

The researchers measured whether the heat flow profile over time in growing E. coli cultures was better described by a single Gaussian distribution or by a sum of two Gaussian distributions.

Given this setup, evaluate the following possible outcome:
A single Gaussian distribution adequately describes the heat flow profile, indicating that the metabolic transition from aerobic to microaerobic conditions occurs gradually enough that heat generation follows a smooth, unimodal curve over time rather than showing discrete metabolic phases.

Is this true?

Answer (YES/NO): NO